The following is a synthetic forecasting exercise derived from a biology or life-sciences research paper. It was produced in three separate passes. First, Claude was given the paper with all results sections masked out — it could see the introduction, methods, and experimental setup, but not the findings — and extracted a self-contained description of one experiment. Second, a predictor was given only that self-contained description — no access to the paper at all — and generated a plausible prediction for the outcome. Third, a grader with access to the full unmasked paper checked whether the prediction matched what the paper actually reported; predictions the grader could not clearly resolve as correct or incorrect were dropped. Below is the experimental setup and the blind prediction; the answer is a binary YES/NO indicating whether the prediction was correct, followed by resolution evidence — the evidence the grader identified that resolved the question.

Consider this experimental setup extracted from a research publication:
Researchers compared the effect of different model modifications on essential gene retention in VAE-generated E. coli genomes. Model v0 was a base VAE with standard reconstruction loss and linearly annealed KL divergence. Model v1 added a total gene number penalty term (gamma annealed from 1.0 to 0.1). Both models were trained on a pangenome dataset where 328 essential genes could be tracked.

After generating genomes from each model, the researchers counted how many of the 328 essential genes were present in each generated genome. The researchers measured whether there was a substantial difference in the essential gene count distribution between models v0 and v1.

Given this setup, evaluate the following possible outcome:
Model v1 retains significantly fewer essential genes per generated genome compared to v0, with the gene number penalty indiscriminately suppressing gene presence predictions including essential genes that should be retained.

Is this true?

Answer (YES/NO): NO